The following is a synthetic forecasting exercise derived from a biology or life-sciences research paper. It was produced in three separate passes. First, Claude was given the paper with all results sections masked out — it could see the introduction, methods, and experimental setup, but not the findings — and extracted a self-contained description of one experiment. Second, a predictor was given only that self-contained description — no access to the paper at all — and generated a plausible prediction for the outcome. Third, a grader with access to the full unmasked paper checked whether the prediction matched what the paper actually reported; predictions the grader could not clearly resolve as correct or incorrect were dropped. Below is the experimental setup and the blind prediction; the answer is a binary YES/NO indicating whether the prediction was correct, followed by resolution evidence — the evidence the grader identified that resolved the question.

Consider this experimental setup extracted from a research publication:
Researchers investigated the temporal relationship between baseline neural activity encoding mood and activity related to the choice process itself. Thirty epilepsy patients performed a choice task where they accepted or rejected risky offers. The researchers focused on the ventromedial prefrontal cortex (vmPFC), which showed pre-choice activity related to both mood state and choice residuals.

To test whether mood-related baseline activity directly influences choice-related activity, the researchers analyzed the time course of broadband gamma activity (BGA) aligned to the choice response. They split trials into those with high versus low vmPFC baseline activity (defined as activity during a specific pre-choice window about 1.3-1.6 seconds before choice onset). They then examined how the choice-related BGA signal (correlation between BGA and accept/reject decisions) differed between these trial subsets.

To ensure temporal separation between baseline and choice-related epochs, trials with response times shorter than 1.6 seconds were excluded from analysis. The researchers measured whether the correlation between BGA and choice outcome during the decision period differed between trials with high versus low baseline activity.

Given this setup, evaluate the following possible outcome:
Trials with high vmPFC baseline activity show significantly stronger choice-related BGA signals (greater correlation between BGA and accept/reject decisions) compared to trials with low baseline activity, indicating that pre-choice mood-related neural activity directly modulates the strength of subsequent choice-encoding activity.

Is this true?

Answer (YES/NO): YES